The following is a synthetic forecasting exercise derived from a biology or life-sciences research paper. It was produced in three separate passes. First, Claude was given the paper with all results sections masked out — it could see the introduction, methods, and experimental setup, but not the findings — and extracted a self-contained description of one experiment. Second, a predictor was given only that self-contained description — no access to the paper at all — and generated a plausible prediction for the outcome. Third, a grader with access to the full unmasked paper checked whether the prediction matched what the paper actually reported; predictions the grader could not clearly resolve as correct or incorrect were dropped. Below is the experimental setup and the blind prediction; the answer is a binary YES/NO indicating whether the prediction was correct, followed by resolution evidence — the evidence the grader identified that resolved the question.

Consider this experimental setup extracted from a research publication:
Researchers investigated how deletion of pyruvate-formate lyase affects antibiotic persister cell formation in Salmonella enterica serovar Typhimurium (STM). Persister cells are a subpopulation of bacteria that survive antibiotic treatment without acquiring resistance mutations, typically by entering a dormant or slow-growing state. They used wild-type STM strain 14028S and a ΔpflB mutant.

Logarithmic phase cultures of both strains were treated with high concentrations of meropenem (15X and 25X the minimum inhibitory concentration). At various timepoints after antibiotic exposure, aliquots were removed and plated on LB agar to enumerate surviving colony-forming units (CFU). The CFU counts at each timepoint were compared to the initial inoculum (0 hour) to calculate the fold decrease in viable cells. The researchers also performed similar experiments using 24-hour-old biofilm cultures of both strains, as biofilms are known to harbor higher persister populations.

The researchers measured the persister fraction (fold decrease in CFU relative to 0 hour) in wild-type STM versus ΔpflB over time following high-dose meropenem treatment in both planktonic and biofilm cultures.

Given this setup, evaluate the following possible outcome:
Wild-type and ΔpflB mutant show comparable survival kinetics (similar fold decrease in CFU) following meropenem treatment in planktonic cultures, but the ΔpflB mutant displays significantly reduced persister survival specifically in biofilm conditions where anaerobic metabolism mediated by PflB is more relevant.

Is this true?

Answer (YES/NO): NO